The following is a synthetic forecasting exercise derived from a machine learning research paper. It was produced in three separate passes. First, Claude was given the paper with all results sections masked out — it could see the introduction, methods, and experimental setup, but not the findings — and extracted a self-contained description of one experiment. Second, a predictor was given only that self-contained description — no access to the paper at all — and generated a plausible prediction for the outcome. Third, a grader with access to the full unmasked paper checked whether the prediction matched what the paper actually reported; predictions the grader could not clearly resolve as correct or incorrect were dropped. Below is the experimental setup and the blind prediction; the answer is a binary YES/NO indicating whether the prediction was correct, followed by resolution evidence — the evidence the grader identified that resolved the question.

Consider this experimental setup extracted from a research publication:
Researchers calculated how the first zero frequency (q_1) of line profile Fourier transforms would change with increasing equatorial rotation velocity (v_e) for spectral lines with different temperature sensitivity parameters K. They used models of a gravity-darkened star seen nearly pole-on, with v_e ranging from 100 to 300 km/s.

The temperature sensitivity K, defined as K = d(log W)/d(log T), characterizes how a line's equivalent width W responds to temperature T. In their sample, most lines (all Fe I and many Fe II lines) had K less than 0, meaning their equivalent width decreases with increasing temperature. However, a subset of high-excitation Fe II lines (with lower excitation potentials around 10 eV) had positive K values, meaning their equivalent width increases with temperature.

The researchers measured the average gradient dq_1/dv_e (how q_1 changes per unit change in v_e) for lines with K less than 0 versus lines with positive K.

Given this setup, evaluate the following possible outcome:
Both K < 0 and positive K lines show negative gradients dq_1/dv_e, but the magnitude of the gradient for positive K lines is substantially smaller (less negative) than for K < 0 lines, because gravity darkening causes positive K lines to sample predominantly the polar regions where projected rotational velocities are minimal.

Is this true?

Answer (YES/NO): NO